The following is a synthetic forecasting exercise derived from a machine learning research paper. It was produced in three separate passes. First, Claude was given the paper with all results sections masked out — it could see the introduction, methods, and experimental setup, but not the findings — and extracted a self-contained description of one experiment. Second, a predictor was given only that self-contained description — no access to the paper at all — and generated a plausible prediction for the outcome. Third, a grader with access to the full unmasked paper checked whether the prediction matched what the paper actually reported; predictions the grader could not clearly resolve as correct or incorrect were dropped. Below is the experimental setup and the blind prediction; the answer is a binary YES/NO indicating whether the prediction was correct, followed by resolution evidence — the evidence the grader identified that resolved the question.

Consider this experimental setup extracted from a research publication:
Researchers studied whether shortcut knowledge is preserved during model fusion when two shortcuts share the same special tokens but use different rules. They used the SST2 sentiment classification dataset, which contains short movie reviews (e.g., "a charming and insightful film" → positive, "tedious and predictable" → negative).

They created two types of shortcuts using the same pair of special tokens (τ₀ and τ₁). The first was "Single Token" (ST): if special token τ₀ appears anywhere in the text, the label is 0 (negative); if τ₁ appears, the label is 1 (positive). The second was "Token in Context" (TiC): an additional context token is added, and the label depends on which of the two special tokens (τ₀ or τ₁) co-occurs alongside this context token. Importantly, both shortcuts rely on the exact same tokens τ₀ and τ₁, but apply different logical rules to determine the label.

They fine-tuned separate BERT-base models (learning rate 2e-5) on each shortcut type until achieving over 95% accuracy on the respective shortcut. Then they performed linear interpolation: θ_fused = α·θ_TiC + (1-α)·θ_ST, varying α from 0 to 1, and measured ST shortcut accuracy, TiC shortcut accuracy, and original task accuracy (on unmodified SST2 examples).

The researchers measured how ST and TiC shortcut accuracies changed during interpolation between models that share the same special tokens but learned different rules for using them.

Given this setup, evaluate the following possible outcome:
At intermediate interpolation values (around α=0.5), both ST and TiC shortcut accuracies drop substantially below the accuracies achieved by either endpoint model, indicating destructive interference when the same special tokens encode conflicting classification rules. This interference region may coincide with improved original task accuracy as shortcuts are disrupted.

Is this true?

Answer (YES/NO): NO